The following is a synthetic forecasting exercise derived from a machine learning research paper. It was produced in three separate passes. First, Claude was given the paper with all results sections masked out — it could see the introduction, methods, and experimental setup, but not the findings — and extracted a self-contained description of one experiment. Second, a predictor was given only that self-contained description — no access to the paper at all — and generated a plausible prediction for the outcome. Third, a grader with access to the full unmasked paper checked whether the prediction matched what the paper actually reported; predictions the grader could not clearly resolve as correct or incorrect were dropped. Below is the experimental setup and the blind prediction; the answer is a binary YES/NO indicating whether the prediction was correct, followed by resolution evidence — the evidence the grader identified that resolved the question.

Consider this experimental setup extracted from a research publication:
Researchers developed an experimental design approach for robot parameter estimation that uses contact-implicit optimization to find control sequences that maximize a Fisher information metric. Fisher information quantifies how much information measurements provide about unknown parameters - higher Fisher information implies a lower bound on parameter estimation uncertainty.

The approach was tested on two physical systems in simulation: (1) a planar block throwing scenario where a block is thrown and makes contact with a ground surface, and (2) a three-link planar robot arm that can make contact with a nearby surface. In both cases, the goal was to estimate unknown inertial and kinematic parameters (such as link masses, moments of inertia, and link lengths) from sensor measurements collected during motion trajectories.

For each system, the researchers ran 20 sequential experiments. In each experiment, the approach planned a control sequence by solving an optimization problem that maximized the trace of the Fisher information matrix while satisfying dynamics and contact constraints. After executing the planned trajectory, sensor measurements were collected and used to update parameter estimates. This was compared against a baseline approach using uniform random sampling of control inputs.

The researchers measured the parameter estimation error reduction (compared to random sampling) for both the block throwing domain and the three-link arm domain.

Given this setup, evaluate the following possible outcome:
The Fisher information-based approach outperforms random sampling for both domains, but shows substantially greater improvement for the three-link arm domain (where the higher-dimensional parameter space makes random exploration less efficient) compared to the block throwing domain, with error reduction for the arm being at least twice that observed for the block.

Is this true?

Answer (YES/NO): NO